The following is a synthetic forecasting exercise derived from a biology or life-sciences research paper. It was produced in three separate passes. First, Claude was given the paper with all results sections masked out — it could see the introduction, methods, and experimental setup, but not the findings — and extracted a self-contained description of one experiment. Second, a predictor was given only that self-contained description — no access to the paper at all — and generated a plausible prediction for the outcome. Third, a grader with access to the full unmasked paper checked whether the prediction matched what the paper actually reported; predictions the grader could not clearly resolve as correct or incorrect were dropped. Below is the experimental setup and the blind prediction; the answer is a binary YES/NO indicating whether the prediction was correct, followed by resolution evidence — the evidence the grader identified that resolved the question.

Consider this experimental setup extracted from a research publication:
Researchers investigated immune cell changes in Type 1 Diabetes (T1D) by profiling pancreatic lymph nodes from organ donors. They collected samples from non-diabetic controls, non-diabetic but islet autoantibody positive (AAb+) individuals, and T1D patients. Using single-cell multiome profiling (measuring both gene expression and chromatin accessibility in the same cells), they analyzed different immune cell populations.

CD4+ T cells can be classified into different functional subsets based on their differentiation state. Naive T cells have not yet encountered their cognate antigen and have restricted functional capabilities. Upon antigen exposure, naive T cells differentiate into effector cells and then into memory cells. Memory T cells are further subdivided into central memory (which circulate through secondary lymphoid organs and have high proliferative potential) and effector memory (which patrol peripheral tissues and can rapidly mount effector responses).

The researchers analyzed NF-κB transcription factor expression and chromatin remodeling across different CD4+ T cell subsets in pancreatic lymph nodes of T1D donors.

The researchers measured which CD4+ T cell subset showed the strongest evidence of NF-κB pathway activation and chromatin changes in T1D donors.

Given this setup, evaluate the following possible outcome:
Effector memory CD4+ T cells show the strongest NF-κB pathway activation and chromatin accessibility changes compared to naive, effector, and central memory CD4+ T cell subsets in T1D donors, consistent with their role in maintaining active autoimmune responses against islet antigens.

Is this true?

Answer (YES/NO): NO